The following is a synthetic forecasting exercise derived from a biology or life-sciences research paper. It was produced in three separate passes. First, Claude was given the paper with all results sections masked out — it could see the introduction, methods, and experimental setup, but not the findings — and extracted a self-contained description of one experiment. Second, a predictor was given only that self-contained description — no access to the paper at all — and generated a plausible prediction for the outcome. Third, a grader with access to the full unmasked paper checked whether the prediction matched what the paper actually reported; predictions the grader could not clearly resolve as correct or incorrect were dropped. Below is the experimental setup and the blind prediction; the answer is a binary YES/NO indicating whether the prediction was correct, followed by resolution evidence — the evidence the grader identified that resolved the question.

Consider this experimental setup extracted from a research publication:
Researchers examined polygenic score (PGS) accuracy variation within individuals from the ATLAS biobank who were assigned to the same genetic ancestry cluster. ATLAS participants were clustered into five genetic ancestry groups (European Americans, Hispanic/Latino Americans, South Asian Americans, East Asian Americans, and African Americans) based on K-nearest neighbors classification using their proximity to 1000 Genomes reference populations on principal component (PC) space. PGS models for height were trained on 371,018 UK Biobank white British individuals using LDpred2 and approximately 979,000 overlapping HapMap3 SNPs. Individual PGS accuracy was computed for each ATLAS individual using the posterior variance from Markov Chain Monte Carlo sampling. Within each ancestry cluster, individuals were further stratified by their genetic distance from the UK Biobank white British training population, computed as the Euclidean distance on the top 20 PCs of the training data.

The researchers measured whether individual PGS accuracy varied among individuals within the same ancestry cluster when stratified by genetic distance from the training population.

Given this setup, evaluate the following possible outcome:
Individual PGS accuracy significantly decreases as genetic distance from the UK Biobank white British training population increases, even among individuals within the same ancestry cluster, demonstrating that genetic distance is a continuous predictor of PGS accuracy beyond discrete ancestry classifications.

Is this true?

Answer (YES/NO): YES